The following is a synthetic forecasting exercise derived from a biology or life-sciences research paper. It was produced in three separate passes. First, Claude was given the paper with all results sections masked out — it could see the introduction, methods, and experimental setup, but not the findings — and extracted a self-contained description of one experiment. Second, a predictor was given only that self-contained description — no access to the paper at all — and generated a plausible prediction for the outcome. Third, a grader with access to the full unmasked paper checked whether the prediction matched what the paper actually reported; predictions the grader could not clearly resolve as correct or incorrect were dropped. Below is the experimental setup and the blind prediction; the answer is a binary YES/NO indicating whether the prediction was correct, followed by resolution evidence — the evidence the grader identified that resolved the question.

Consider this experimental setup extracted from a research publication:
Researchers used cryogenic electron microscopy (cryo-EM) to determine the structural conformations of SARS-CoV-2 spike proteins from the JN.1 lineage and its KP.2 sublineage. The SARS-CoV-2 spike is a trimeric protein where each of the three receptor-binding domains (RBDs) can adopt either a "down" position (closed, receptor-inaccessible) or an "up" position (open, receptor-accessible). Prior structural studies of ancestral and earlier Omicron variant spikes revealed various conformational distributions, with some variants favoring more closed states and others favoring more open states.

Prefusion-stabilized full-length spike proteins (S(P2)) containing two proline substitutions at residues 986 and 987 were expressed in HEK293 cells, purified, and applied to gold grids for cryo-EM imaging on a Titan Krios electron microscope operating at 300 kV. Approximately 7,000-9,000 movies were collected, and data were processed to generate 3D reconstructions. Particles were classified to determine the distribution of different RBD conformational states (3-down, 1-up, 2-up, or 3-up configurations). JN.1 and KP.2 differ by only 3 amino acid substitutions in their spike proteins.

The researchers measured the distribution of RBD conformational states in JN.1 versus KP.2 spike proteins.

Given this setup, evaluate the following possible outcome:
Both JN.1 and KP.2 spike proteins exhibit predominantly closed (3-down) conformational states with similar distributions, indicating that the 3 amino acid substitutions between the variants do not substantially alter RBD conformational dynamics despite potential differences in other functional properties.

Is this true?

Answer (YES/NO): NO